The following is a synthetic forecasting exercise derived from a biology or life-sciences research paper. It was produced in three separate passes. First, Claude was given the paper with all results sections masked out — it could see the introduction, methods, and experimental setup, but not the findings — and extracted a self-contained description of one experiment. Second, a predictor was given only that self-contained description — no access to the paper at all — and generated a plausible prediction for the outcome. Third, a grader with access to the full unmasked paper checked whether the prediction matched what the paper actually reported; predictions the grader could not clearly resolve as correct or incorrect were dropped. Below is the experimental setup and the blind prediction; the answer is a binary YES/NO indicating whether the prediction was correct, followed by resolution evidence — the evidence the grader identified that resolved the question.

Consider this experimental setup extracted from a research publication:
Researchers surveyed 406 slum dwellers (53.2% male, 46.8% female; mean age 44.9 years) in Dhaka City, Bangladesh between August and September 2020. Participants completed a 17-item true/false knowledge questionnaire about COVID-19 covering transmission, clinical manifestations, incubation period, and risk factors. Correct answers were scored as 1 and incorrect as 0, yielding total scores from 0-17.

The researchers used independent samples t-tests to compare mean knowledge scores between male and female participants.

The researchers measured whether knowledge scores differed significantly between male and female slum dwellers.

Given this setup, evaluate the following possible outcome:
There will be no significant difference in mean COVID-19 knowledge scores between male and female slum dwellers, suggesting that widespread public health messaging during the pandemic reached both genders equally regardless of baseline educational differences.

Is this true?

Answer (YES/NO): NO